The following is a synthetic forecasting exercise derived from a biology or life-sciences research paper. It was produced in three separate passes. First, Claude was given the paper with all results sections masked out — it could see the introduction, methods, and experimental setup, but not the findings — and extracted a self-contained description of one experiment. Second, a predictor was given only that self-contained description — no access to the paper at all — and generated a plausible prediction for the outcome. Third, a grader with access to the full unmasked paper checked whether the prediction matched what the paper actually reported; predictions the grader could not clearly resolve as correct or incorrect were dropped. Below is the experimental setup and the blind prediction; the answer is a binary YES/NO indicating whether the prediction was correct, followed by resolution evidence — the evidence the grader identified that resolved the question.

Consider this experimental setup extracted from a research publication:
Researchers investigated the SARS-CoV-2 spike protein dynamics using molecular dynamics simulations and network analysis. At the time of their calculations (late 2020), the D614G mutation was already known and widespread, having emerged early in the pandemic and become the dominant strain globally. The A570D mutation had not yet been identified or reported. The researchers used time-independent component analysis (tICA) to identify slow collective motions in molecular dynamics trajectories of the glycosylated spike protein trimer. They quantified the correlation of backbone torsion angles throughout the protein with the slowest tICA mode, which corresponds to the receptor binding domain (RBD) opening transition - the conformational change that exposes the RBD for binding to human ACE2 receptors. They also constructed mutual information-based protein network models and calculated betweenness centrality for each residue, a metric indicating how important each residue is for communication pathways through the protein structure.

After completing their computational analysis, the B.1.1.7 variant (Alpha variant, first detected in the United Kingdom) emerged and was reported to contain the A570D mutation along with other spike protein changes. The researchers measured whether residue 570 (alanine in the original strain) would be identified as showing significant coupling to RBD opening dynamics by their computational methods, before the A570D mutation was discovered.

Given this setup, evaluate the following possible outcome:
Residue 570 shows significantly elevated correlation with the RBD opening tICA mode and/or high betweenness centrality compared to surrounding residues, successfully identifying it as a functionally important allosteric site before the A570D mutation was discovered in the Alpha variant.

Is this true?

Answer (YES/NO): YES